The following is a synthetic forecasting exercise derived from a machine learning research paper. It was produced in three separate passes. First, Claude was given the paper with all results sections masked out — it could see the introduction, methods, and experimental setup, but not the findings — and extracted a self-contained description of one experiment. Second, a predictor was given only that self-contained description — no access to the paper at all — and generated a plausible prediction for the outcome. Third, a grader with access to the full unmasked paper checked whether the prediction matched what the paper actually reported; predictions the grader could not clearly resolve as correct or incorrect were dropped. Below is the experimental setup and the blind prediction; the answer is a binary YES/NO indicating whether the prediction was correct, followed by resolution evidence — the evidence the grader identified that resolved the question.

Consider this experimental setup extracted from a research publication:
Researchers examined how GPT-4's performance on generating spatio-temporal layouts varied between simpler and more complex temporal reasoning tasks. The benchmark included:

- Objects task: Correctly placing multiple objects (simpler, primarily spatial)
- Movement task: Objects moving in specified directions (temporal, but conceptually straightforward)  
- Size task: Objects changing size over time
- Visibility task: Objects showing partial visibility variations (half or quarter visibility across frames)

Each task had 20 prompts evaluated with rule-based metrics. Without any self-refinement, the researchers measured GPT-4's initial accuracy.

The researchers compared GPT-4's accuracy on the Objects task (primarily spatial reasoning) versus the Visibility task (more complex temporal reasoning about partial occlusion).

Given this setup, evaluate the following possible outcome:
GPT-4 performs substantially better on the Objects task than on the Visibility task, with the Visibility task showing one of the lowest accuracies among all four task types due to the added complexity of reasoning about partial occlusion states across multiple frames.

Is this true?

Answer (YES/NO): YES